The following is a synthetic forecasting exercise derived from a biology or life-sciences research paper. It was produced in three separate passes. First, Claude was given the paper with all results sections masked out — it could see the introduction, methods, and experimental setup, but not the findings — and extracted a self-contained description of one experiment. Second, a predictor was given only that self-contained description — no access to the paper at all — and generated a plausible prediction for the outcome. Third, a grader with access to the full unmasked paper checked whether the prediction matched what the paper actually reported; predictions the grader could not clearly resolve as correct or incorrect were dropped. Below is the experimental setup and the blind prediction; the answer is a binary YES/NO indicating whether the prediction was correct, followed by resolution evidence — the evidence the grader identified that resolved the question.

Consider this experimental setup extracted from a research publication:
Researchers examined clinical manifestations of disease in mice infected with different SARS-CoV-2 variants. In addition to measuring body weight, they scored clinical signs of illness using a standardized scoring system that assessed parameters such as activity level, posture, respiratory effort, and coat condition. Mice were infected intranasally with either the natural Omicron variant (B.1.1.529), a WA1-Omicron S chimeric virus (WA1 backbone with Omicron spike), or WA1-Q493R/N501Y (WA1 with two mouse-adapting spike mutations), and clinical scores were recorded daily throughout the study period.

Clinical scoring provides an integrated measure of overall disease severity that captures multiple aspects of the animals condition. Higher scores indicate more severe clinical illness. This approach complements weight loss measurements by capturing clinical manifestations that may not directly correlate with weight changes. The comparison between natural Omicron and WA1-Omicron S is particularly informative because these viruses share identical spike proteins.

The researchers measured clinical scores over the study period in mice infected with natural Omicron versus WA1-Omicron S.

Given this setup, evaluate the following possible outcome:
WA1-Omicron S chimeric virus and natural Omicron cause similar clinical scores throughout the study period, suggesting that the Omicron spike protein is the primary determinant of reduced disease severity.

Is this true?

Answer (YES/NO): NO